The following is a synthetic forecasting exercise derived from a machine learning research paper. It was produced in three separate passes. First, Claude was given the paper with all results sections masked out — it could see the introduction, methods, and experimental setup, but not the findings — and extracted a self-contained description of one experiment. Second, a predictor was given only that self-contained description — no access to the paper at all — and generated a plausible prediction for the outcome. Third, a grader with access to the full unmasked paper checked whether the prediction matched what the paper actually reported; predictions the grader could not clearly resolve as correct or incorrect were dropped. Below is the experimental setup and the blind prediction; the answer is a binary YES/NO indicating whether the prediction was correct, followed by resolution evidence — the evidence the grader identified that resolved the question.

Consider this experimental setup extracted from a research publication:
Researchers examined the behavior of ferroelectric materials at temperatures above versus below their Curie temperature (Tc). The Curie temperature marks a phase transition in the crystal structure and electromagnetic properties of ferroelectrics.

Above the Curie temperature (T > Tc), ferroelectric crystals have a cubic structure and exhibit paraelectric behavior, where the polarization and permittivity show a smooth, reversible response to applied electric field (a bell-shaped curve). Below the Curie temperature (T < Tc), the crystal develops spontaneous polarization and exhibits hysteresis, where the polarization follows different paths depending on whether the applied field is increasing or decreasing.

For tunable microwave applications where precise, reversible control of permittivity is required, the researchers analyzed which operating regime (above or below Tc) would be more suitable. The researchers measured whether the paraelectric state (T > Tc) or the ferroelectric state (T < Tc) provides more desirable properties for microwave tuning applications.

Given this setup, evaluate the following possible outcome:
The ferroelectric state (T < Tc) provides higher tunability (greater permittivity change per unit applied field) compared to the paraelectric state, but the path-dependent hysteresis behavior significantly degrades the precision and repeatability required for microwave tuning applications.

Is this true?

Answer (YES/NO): NO